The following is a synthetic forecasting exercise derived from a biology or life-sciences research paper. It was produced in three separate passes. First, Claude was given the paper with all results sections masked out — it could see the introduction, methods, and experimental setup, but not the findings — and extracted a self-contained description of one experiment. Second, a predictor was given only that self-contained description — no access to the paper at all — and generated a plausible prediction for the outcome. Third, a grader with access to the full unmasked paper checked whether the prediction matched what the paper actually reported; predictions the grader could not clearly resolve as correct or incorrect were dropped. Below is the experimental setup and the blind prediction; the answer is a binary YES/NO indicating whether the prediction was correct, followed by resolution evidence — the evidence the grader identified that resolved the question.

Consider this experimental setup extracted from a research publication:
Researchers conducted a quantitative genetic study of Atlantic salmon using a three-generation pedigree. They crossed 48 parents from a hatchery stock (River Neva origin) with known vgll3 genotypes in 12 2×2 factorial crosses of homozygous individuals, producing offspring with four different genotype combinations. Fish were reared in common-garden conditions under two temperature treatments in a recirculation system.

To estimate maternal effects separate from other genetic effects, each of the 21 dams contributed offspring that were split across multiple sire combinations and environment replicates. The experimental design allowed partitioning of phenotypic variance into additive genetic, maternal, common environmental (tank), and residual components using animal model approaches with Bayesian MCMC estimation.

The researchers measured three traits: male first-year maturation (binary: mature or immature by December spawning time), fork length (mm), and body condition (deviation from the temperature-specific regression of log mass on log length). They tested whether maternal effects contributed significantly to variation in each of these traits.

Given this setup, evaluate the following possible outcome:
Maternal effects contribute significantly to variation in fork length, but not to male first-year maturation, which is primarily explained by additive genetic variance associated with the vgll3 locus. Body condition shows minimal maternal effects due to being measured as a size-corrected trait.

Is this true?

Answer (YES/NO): NO